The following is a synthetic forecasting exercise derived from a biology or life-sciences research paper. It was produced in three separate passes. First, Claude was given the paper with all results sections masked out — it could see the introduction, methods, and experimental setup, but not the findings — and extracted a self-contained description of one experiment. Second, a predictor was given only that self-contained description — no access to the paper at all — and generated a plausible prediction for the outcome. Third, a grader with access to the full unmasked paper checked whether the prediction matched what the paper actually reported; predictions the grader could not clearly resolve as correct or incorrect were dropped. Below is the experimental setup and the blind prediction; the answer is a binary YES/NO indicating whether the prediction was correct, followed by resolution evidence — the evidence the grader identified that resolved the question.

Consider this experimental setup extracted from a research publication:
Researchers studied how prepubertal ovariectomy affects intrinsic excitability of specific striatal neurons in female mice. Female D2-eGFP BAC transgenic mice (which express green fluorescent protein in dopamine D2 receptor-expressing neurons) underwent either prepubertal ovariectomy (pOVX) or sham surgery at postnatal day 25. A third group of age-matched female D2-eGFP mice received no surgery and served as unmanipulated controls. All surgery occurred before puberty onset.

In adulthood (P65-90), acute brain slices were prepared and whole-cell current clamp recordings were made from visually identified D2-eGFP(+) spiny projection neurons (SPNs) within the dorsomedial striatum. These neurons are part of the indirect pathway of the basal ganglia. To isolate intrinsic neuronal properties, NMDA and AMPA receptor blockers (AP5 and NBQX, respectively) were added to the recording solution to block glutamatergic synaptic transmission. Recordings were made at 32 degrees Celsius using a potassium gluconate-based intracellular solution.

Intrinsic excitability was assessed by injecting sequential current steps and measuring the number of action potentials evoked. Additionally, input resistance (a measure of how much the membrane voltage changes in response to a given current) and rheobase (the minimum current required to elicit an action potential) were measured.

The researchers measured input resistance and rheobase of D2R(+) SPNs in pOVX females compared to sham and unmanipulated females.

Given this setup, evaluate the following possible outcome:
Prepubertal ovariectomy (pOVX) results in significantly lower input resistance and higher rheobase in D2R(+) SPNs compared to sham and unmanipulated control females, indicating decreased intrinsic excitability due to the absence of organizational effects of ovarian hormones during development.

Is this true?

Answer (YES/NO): NO